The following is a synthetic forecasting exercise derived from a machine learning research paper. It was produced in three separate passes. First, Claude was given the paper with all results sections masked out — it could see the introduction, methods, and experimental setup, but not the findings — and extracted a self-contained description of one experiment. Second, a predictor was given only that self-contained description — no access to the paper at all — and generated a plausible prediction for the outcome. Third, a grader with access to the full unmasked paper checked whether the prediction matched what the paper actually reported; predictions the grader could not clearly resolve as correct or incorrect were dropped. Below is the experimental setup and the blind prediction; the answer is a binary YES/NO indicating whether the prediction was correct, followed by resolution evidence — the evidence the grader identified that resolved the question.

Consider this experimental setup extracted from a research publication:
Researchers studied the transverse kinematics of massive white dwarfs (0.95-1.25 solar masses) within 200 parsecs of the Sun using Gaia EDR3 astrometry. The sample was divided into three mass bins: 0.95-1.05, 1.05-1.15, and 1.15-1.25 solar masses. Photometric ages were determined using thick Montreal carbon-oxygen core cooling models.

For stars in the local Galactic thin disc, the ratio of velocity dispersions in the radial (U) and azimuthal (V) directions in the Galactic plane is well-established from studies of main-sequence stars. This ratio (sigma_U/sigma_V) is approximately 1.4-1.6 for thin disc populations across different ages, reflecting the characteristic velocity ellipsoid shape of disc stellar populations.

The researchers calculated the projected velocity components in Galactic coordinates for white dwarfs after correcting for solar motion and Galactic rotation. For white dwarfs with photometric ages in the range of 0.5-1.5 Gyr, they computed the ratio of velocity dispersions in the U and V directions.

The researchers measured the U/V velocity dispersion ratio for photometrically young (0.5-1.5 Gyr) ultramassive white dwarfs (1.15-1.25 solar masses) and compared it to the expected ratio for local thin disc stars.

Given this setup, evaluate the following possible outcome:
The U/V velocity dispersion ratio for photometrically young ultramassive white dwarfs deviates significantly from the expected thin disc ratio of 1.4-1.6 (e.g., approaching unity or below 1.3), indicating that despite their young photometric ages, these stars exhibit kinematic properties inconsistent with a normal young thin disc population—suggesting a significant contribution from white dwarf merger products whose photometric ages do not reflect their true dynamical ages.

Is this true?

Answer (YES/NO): NO